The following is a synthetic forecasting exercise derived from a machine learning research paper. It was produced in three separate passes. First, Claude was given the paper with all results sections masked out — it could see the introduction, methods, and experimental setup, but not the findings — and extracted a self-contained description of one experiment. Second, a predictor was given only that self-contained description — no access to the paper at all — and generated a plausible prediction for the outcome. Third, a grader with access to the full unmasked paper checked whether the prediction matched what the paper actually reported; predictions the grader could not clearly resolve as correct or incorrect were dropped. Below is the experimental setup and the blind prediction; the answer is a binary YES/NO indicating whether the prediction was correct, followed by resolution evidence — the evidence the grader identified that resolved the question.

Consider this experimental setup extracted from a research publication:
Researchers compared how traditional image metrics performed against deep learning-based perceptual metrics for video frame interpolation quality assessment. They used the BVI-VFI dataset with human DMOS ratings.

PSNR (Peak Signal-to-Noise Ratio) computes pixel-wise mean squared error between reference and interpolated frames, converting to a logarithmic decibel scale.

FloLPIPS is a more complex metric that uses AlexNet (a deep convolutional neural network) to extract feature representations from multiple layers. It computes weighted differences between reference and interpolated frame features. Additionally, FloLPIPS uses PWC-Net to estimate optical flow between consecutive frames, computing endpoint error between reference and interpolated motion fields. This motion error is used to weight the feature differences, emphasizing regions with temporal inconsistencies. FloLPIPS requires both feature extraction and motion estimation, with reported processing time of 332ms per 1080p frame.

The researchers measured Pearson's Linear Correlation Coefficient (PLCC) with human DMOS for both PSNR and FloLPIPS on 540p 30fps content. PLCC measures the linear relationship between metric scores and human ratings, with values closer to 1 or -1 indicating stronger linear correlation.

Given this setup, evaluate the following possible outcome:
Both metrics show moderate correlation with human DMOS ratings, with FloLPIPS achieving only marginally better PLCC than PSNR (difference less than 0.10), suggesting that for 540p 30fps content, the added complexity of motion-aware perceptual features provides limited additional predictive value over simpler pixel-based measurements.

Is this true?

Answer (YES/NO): YES